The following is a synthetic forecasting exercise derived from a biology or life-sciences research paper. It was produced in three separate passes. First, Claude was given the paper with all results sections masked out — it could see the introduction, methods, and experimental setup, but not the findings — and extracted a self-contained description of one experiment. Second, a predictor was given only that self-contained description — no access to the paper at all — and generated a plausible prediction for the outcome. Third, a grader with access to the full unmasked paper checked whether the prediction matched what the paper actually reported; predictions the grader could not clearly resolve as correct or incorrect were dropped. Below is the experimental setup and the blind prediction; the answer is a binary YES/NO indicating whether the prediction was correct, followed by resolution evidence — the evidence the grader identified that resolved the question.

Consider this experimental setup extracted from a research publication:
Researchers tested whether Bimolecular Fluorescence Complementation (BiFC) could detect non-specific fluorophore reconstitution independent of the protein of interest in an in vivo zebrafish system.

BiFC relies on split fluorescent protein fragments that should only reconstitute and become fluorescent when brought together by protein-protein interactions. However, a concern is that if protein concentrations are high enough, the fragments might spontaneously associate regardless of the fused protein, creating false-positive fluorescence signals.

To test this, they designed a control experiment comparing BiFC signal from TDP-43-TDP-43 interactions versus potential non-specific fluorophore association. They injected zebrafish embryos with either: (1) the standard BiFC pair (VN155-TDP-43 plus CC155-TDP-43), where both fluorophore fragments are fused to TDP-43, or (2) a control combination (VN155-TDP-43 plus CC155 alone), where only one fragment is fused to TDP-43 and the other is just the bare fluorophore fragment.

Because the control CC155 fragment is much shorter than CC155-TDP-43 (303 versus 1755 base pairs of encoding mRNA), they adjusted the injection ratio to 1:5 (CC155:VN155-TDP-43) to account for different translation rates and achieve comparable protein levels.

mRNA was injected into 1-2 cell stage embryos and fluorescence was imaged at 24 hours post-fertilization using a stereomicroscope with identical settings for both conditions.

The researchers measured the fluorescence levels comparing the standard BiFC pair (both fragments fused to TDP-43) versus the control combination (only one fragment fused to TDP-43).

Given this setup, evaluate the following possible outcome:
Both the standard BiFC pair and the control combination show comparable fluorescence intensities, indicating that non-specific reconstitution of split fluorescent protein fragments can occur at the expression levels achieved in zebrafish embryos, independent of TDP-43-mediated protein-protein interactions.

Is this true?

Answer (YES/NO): NO